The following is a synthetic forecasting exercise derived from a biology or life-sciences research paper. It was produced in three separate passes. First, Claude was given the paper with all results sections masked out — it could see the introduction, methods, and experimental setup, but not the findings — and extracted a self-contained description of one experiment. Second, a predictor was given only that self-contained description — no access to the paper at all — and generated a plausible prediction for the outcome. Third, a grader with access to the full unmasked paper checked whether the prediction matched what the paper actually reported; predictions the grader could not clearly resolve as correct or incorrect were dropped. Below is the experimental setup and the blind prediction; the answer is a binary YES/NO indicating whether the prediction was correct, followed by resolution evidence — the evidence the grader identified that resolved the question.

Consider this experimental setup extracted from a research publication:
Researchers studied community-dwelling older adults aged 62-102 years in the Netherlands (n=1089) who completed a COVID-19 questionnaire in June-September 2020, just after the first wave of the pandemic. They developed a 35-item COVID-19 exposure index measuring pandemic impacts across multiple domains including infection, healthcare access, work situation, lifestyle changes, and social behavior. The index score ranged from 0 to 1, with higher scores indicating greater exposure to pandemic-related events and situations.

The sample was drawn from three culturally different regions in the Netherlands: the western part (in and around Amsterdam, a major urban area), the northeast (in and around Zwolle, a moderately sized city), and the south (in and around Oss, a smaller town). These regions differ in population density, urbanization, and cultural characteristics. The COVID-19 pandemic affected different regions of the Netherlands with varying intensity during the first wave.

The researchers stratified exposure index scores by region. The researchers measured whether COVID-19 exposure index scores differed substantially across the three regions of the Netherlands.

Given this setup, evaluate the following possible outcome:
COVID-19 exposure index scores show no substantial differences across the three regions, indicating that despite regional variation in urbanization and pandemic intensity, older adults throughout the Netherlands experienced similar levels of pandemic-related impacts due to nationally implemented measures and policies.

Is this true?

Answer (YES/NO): NO